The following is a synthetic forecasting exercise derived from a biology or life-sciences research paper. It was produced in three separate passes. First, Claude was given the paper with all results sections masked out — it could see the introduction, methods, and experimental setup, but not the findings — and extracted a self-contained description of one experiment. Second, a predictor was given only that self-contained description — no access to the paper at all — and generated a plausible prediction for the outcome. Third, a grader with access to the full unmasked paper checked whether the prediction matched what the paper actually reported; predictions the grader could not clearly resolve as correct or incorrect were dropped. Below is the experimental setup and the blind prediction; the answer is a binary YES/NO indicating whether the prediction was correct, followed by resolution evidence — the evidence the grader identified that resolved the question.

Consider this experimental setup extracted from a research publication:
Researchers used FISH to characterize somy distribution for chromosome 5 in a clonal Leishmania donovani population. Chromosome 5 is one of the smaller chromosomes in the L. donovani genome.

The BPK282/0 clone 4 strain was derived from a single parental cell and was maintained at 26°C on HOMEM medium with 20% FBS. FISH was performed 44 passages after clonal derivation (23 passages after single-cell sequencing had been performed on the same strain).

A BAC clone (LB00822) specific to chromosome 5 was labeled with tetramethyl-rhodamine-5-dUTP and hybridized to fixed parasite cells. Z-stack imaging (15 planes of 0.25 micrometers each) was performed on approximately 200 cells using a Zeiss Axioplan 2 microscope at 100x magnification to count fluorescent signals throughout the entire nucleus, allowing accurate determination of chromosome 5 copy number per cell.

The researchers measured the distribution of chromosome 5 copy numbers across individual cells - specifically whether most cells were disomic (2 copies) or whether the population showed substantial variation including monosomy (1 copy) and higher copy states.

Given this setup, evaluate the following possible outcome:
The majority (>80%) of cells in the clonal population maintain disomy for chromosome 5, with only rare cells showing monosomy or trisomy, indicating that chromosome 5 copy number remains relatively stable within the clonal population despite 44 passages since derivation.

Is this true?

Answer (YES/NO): NO